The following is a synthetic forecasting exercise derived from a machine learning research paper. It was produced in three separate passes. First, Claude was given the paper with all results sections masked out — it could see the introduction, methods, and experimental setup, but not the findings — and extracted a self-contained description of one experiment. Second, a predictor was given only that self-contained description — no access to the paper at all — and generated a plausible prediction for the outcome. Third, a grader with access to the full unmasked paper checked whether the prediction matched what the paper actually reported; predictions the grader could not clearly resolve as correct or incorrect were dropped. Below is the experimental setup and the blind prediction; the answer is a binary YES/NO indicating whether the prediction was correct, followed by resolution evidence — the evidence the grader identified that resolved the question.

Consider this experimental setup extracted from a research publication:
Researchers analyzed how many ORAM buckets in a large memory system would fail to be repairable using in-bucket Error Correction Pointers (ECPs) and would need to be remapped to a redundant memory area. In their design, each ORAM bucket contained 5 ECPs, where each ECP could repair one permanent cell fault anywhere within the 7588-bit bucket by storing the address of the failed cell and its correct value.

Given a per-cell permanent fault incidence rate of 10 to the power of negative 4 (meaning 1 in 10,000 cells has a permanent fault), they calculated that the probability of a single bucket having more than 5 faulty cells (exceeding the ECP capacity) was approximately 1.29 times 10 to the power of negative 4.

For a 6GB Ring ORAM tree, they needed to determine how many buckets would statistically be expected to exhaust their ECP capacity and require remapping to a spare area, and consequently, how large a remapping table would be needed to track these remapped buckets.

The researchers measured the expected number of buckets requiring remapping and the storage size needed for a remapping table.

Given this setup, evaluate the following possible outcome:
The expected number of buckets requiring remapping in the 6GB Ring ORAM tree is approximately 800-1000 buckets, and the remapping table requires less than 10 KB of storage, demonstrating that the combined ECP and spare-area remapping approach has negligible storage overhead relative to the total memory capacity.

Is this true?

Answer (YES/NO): NO